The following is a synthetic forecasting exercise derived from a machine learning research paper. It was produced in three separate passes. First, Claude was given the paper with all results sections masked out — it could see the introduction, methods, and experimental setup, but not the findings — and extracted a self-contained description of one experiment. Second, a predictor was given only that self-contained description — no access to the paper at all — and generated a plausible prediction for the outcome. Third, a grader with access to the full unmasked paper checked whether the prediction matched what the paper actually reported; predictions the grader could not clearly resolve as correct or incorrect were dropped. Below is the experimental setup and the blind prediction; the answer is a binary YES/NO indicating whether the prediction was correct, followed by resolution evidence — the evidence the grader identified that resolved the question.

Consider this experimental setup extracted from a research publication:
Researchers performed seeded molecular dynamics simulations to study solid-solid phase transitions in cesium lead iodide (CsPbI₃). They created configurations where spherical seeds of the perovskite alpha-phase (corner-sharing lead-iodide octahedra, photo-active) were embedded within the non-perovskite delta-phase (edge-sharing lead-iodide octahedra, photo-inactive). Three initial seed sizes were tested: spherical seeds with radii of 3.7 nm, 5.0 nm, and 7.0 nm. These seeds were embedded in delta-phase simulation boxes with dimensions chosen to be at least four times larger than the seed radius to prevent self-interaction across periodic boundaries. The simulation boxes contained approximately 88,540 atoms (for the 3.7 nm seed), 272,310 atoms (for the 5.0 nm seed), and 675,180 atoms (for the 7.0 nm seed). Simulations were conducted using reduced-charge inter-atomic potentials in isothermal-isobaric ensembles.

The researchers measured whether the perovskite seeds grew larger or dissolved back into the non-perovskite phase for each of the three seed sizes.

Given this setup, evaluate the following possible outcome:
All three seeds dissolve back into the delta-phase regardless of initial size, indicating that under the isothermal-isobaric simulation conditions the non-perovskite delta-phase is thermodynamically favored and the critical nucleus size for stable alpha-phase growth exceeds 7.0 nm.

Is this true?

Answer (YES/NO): NO